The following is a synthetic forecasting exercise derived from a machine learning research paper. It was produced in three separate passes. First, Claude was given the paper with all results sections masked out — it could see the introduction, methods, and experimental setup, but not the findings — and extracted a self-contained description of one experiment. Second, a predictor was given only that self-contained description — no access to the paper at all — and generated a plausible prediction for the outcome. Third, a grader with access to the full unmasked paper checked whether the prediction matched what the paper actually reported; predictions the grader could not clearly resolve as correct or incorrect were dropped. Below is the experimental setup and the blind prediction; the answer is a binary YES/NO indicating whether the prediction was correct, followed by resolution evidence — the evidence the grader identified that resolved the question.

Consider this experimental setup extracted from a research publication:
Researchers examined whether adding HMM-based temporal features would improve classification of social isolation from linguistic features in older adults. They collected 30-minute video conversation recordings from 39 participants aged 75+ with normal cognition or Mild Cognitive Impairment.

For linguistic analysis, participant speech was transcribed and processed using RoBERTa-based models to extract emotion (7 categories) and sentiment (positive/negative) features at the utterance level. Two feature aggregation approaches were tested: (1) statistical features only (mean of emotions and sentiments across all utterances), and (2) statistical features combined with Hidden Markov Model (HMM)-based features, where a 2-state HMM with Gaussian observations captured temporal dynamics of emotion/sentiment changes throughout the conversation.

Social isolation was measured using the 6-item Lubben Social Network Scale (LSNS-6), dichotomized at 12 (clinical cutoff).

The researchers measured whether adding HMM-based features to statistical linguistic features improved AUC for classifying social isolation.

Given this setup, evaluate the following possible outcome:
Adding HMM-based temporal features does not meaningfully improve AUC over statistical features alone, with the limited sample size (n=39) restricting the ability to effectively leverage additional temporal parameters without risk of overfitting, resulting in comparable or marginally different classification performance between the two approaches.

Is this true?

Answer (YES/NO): NO